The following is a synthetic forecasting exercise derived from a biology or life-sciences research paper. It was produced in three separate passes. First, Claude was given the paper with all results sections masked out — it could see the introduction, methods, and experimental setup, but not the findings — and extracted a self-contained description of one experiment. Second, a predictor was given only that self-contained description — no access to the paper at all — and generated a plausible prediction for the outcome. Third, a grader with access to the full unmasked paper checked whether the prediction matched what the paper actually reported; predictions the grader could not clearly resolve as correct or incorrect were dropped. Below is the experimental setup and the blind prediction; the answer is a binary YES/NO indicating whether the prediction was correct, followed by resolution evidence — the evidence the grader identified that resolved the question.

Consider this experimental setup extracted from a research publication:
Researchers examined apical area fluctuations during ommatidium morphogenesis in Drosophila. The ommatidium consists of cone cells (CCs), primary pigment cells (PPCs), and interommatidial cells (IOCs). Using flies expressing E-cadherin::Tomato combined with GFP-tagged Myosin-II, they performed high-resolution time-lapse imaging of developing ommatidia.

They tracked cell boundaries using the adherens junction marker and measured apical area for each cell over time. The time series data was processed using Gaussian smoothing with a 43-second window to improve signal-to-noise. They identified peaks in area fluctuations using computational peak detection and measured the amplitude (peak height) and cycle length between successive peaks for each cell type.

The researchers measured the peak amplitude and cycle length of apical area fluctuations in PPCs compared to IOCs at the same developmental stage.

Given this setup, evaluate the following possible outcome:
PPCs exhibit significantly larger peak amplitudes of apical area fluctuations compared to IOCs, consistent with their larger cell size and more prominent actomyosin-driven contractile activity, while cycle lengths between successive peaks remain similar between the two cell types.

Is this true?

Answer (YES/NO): YES